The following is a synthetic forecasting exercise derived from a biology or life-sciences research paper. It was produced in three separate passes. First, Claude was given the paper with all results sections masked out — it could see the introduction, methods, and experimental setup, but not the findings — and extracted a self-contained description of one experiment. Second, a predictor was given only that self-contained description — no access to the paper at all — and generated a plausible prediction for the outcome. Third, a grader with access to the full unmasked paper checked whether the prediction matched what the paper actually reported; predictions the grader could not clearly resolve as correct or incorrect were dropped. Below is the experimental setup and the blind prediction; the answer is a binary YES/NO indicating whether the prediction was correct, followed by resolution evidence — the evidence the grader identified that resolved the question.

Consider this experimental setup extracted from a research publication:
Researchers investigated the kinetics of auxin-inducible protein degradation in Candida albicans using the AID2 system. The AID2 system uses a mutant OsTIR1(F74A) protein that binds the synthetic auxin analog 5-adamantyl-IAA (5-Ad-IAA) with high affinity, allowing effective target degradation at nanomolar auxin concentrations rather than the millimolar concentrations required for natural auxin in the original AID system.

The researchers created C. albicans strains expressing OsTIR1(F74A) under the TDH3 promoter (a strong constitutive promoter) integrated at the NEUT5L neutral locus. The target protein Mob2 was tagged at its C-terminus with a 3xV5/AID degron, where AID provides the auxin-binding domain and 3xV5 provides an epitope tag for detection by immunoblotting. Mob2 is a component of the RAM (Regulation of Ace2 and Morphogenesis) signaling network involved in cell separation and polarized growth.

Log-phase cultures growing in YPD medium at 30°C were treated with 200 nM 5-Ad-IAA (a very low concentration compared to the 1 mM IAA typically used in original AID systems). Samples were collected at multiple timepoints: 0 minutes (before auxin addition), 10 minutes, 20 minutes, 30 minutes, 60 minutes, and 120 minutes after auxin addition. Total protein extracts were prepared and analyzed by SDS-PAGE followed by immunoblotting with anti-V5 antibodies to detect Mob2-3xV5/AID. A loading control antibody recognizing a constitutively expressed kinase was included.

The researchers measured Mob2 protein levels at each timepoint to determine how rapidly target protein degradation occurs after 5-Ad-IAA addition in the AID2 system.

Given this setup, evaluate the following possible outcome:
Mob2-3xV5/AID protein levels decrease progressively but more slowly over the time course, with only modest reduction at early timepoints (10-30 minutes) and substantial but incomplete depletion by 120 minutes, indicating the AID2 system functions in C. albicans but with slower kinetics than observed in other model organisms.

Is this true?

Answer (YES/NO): NO